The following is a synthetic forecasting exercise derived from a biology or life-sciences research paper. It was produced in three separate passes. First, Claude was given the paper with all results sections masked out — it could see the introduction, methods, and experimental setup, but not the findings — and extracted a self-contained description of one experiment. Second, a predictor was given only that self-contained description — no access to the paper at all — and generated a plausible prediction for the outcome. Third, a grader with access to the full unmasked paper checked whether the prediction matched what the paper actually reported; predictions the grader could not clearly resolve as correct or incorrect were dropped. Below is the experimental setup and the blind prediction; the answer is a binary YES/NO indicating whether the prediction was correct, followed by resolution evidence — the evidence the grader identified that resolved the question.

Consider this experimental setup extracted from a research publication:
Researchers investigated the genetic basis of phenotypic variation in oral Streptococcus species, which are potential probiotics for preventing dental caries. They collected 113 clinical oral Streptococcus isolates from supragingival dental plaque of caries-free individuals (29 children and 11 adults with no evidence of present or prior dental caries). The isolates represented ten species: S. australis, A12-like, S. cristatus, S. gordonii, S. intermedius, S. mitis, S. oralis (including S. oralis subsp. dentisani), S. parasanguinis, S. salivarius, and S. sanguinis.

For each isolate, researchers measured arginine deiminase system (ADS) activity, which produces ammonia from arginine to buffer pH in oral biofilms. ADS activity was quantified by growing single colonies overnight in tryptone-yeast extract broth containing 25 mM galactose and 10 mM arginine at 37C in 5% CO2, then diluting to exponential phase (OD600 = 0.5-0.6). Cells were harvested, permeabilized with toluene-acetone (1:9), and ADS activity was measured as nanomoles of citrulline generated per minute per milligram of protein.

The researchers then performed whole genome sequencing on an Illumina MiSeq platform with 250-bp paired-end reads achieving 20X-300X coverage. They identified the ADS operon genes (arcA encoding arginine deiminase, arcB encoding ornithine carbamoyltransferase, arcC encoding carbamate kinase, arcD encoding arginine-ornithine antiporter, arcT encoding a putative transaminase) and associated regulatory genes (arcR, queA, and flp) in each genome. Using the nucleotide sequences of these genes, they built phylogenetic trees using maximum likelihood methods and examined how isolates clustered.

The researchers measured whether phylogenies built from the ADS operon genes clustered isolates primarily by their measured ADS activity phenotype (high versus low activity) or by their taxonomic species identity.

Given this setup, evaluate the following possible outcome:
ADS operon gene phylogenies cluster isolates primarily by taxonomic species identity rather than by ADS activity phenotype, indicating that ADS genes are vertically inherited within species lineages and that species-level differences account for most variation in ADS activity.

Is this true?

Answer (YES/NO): NO